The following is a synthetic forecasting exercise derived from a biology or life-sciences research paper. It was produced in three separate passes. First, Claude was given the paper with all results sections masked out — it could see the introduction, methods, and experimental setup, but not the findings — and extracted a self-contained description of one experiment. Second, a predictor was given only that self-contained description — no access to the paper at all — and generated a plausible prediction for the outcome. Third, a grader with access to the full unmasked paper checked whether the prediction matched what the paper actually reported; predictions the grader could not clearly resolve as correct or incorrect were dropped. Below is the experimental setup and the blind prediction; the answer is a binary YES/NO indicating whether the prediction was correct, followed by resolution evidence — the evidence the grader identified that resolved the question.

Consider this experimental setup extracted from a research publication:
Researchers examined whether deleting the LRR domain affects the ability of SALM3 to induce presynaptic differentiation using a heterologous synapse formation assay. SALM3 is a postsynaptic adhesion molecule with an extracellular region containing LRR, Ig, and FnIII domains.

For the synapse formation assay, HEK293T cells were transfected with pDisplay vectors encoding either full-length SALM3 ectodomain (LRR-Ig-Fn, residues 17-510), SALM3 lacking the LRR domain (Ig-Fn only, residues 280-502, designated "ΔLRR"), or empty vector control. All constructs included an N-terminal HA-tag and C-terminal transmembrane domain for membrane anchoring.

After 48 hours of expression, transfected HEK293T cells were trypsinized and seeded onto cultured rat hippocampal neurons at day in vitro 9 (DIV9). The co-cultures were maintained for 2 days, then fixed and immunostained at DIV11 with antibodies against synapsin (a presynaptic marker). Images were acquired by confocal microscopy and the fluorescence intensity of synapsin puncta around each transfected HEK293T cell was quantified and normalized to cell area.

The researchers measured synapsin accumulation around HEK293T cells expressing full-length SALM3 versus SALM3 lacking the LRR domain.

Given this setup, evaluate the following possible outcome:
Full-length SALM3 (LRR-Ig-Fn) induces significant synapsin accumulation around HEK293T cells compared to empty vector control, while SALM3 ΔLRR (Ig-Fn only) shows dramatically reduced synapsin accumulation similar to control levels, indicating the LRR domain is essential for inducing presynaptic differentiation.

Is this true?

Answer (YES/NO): YES